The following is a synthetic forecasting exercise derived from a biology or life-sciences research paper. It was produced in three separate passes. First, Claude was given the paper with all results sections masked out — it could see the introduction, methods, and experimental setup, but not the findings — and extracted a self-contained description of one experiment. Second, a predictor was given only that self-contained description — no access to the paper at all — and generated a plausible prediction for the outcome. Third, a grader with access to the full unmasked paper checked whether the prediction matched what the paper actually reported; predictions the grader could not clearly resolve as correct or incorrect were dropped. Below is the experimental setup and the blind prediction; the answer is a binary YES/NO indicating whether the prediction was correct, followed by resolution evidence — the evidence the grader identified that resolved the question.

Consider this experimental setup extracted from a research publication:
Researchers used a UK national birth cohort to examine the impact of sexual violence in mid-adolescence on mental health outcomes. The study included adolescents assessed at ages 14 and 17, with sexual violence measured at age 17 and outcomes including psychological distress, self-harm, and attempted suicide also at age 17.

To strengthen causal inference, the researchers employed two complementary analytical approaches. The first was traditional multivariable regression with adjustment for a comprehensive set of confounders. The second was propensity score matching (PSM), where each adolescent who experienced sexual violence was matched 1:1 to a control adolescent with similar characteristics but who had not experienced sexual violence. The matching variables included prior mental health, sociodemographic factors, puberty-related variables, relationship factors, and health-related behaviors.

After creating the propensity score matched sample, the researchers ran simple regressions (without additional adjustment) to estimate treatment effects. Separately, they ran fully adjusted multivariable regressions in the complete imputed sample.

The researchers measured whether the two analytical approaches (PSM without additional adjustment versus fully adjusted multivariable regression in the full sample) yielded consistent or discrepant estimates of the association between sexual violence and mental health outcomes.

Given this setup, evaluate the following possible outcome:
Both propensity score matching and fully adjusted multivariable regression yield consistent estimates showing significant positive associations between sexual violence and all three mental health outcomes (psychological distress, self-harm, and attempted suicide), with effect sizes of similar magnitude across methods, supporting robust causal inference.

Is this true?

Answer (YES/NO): NO